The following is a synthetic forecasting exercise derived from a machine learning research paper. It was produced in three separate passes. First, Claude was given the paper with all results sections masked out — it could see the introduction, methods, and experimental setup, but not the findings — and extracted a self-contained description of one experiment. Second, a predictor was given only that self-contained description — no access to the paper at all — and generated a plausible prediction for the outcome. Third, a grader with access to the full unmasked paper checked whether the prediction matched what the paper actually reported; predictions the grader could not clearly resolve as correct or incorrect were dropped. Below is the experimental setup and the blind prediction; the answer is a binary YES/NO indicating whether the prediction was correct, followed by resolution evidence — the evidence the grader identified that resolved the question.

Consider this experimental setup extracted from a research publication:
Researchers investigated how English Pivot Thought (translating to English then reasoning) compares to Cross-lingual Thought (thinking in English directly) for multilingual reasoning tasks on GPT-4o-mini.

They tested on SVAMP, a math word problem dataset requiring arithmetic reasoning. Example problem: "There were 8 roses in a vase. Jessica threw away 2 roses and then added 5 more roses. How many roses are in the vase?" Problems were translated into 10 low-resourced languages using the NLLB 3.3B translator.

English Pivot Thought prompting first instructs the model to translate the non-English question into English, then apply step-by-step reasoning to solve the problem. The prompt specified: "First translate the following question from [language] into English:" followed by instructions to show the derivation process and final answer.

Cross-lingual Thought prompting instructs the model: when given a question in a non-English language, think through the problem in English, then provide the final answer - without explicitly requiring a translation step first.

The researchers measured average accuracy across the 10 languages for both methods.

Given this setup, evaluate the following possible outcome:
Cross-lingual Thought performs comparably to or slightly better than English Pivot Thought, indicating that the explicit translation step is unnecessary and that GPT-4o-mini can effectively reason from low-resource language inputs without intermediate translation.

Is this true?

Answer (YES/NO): NO